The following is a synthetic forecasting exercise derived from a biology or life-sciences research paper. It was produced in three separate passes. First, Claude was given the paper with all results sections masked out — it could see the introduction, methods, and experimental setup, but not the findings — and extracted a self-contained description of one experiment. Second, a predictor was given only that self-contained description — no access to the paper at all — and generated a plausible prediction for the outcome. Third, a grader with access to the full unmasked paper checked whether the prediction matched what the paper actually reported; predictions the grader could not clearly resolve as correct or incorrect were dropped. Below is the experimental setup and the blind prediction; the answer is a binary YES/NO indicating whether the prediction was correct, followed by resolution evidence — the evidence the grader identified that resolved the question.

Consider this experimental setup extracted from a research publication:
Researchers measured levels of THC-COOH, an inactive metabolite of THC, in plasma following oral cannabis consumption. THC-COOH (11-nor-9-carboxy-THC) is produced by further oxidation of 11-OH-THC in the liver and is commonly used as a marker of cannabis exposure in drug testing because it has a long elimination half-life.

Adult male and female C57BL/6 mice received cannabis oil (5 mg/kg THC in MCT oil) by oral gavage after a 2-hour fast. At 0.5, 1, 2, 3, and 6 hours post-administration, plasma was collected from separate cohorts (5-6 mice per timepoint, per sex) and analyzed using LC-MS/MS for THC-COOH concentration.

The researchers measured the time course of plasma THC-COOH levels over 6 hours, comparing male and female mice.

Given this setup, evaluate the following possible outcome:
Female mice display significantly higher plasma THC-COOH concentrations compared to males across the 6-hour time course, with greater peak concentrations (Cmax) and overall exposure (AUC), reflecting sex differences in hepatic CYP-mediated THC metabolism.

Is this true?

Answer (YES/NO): NO